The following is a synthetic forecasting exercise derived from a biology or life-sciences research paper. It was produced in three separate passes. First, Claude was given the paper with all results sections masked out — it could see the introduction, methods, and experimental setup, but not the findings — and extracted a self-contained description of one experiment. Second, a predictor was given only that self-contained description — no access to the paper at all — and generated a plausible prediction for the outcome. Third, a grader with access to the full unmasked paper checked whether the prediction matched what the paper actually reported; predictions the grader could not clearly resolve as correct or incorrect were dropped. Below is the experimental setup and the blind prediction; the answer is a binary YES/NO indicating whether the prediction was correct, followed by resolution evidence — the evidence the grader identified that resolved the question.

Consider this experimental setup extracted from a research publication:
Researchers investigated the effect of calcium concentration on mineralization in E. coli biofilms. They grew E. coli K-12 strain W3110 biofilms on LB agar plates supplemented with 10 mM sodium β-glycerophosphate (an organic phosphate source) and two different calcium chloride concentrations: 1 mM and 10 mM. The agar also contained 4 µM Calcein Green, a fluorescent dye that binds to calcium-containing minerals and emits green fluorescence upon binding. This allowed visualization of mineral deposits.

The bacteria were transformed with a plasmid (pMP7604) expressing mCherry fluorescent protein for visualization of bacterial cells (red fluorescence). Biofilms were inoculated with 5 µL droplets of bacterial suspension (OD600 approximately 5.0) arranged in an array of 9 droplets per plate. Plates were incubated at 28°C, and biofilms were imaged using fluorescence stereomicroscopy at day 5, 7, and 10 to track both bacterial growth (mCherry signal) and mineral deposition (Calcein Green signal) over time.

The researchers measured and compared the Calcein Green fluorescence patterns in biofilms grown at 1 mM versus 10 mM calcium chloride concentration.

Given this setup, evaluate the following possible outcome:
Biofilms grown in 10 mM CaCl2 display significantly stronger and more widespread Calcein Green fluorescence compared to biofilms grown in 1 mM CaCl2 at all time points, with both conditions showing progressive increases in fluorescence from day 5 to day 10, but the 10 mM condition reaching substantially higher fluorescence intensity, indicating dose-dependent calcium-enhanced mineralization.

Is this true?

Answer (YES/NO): NO